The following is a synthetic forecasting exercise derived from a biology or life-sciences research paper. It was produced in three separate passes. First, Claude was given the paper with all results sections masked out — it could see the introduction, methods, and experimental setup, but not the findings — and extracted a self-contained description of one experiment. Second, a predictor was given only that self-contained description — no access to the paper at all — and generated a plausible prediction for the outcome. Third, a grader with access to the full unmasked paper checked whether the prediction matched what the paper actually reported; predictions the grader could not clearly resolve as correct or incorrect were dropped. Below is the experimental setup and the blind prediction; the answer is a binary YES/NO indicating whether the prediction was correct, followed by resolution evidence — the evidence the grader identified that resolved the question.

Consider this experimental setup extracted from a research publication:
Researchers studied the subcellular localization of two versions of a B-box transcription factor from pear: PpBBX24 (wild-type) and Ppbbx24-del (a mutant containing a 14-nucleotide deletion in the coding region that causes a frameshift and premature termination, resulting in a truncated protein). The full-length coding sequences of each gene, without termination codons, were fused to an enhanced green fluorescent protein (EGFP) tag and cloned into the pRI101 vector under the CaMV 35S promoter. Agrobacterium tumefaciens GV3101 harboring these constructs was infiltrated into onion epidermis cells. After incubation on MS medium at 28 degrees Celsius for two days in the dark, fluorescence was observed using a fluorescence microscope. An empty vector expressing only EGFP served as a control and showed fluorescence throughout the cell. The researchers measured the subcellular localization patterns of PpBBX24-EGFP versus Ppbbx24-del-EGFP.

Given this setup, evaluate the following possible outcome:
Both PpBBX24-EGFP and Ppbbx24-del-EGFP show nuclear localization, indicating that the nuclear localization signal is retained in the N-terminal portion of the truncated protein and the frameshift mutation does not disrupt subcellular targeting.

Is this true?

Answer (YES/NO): NO